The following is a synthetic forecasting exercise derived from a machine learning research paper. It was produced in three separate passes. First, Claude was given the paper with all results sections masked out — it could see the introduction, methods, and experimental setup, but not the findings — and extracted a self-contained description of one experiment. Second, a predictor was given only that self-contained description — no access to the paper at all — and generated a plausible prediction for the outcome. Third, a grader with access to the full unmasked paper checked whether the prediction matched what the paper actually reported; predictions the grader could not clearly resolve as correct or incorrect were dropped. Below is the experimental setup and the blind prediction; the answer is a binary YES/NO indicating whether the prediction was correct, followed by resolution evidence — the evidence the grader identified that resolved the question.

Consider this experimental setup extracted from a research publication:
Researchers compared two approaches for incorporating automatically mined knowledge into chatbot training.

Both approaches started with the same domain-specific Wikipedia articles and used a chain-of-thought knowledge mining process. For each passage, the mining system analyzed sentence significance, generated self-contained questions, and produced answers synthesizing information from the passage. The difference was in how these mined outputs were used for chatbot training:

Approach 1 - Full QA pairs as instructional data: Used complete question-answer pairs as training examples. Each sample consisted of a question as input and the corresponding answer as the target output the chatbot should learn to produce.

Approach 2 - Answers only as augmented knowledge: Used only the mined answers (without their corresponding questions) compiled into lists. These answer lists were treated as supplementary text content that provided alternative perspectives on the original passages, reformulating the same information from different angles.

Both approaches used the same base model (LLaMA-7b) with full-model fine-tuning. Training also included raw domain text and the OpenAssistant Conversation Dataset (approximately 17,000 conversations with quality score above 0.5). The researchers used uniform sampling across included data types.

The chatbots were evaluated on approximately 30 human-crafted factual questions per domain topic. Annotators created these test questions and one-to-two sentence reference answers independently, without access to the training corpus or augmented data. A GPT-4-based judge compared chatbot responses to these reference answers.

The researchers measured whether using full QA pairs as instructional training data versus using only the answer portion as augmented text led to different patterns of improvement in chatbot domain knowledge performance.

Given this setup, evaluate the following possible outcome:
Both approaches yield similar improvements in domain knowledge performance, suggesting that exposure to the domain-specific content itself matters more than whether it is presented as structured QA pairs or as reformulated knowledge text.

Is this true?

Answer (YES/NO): NO